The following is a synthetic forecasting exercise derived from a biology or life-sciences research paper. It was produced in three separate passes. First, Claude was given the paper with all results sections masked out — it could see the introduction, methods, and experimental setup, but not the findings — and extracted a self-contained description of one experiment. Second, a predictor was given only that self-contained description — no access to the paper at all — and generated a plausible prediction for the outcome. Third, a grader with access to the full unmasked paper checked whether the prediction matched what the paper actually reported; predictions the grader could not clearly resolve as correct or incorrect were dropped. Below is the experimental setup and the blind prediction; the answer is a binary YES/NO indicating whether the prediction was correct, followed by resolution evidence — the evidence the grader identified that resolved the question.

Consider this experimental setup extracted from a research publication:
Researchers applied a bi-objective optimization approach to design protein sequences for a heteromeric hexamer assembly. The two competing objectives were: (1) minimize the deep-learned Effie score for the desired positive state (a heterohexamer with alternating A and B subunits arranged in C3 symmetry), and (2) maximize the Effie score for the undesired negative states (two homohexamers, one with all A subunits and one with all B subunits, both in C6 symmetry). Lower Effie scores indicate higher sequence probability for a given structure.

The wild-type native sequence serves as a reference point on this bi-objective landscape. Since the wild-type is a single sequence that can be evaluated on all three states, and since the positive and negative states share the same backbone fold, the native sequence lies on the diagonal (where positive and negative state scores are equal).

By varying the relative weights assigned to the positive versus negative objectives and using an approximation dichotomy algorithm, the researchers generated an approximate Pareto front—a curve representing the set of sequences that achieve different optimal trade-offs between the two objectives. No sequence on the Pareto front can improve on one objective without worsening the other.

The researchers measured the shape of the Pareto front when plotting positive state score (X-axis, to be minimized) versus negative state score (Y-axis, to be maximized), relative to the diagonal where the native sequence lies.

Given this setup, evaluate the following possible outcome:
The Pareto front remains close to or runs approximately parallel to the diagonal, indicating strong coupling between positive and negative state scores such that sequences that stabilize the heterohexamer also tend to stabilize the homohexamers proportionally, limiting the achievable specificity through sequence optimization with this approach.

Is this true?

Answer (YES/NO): NO